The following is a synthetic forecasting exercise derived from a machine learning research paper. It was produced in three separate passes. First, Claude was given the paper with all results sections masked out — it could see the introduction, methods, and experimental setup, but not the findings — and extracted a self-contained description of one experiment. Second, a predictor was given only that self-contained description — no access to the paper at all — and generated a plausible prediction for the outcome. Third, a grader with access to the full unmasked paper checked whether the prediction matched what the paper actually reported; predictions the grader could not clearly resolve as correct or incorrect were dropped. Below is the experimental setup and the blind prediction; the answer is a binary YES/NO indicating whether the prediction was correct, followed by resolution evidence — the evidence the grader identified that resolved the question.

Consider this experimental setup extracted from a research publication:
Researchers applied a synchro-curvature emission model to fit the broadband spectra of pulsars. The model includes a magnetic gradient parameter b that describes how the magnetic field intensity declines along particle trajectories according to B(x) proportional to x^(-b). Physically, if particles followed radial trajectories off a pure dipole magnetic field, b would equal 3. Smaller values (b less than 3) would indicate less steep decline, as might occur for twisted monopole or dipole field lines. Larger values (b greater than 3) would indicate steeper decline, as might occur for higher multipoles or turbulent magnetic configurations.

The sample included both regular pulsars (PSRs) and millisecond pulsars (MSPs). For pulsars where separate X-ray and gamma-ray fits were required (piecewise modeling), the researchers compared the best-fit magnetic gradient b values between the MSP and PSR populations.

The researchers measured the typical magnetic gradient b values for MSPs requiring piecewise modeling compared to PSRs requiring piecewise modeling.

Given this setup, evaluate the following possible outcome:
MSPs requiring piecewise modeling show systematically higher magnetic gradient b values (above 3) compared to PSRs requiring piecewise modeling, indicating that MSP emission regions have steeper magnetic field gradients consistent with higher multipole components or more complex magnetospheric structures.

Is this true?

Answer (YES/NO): YES